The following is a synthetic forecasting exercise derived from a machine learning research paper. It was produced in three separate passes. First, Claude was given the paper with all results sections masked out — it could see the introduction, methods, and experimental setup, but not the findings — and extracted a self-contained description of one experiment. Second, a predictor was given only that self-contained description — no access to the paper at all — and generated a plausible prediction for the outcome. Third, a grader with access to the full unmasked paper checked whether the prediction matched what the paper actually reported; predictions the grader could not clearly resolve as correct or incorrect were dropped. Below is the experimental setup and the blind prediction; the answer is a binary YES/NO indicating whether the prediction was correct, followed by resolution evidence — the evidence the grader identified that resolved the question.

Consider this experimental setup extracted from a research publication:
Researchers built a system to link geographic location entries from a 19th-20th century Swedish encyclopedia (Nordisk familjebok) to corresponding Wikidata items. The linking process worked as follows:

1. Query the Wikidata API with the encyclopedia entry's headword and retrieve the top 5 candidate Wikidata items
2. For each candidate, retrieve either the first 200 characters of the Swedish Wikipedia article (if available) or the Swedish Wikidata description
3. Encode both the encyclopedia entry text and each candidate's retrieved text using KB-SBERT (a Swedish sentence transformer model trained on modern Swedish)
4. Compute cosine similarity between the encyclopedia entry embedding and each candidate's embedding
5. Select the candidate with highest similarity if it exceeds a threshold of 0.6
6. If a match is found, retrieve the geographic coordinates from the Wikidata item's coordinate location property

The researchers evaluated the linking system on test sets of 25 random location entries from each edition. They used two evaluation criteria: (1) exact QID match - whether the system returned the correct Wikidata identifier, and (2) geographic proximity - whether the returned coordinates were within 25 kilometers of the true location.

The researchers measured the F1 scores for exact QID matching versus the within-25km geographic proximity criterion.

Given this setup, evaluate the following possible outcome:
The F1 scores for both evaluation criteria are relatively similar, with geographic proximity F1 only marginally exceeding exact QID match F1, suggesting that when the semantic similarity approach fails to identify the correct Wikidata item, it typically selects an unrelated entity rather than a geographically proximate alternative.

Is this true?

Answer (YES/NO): NO